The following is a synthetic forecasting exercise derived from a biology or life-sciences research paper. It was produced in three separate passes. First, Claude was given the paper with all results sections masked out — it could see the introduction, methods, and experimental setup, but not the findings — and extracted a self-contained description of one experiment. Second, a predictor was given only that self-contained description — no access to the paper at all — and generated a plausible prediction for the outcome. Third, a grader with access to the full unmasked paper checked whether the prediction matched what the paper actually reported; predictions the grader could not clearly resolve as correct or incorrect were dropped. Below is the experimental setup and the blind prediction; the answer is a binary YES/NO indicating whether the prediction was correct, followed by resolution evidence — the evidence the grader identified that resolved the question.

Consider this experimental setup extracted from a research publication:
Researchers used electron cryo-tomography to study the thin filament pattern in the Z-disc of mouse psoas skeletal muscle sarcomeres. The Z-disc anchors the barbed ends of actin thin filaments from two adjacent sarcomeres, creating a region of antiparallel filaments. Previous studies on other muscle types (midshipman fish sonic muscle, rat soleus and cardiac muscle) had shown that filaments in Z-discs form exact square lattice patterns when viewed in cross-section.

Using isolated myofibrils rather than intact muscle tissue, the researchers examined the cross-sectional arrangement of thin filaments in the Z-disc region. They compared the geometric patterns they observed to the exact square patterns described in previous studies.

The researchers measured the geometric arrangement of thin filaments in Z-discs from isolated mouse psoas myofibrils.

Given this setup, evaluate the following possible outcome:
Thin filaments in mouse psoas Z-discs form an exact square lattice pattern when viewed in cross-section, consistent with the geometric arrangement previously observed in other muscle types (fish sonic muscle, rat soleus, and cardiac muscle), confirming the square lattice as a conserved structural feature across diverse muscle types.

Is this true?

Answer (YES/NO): NO